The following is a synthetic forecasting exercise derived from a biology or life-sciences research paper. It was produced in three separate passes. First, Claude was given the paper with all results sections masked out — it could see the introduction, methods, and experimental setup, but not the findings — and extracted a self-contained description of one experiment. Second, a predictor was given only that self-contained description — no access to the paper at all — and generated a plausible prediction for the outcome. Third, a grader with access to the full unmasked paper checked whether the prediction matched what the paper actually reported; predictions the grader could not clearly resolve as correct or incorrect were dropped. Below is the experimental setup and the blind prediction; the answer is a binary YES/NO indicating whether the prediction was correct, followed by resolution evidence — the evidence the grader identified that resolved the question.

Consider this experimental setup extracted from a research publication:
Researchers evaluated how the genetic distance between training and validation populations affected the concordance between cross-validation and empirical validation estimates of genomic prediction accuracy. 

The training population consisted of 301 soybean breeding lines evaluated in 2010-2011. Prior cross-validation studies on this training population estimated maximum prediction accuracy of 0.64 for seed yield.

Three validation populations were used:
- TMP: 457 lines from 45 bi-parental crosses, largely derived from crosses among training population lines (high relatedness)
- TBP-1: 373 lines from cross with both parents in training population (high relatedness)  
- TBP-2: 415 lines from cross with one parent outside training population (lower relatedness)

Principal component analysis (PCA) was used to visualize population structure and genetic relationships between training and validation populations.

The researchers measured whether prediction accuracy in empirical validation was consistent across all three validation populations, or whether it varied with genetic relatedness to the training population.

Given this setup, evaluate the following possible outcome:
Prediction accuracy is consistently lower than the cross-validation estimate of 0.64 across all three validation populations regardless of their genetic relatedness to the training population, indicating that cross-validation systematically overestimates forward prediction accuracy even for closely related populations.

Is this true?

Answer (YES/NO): NO